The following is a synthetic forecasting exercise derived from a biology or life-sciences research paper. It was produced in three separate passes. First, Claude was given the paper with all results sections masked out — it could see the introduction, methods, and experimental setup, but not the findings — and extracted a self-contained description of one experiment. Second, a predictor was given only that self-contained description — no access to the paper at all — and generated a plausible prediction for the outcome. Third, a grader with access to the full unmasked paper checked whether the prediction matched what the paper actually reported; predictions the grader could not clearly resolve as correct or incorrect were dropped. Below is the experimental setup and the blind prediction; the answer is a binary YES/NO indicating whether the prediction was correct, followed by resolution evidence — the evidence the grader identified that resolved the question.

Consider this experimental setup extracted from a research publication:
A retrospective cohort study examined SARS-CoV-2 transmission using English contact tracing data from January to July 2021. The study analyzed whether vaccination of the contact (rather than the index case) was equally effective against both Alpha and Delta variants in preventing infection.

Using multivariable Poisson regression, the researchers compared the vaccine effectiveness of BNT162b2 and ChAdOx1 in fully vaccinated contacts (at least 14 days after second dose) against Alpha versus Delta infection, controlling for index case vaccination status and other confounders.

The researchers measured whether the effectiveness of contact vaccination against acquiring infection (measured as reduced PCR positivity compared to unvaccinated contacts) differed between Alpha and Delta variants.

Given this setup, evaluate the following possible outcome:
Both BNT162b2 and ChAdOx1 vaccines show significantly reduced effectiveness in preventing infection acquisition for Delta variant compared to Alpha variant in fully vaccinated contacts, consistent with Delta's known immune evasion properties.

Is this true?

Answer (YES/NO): NO